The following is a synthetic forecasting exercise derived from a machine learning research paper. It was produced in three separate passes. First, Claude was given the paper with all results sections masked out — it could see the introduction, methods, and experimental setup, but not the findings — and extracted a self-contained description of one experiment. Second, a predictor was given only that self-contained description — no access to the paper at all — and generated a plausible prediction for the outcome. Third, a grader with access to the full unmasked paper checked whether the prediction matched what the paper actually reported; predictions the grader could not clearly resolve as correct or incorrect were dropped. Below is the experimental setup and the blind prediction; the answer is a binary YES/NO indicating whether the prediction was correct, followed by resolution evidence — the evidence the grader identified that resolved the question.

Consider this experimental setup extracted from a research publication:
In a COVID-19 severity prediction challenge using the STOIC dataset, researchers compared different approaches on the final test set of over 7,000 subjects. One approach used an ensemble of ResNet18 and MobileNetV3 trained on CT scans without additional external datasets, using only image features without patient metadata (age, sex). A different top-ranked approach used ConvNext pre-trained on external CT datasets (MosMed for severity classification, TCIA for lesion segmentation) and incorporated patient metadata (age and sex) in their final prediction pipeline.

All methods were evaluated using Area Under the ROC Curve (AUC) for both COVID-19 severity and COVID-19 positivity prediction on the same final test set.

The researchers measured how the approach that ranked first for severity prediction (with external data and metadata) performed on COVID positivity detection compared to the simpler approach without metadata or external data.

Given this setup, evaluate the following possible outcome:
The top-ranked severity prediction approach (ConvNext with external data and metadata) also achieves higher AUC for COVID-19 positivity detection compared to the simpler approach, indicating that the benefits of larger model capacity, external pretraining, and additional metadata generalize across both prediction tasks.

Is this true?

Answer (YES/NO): NO